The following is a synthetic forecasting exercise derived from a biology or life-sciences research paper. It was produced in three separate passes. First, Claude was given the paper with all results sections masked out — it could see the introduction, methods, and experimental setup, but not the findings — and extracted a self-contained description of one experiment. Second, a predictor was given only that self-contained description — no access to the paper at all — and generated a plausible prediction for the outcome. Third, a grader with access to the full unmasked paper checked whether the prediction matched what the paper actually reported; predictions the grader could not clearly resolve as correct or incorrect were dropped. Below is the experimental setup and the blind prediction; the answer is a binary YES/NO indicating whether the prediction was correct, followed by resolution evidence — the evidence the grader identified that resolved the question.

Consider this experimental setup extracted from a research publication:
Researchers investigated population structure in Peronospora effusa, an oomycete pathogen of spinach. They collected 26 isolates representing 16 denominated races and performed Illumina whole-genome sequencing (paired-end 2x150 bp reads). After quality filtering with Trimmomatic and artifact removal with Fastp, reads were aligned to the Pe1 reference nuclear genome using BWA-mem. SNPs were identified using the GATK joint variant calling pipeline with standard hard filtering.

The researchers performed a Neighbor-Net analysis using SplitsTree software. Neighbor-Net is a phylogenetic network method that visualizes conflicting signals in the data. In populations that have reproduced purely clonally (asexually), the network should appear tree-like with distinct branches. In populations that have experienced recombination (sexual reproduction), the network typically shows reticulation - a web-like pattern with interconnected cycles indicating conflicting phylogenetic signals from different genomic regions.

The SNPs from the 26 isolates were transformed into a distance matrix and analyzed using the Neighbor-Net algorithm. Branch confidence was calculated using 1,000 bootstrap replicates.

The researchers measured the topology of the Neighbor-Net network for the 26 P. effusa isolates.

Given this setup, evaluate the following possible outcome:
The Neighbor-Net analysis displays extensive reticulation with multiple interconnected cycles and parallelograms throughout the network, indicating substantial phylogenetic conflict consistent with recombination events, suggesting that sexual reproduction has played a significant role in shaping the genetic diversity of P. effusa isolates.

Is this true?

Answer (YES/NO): YES